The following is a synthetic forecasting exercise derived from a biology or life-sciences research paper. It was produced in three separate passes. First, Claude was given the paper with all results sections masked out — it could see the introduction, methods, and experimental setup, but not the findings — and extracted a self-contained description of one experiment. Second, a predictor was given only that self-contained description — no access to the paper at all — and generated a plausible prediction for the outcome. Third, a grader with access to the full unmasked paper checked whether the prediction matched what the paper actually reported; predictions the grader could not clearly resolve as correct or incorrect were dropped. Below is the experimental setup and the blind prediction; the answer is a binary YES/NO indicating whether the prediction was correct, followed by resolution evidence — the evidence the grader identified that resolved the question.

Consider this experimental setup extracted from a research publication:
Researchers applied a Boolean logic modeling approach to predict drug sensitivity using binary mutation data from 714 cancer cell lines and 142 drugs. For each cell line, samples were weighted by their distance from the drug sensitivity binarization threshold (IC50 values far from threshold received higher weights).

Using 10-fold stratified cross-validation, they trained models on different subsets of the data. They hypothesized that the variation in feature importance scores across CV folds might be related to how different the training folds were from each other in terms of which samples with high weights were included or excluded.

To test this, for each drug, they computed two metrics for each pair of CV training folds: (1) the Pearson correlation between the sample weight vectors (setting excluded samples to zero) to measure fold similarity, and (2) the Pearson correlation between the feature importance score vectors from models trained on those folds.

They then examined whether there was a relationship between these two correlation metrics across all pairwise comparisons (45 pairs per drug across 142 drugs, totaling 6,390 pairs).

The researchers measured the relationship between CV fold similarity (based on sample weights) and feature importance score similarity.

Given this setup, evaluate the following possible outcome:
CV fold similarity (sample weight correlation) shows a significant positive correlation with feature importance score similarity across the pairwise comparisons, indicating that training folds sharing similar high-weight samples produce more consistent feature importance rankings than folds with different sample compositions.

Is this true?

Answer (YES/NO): YES